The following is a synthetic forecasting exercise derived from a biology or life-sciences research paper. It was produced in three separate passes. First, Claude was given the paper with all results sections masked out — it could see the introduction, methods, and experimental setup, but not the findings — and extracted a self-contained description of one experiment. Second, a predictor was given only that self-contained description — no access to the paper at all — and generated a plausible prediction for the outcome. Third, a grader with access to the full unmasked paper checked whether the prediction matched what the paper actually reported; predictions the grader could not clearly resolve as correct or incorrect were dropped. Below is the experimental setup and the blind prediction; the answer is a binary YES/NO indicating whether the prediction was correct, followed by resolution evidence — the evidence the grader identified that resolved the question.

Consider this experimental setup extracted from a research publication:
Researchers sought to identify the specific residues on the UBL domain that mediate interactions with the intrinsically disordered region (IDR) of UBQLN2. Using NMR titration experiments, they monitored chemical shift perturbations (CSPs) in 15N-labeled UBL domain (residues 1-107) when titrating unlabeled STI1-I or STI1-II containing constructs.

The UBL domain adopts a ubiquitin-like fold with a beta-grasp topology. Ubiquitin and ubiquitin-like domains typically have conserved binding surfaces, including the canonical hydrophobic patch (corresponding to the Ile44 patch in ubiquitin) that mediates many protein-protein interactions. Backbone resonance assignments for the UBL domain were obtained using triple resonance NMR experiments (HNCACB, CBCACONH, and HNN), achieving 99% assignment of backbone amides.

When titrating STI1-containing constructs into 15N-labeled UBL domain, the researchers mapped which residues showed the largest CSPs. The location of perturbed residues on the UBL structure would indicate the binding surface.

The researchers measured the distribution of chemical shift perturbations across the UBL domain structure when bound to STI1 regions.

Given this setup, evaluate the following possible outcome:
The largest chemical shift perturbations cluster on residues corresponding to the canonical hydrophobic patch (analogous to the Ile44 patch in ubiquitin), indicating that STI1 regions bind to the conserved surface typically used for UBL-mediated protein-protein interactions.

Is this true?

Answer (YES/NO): YES